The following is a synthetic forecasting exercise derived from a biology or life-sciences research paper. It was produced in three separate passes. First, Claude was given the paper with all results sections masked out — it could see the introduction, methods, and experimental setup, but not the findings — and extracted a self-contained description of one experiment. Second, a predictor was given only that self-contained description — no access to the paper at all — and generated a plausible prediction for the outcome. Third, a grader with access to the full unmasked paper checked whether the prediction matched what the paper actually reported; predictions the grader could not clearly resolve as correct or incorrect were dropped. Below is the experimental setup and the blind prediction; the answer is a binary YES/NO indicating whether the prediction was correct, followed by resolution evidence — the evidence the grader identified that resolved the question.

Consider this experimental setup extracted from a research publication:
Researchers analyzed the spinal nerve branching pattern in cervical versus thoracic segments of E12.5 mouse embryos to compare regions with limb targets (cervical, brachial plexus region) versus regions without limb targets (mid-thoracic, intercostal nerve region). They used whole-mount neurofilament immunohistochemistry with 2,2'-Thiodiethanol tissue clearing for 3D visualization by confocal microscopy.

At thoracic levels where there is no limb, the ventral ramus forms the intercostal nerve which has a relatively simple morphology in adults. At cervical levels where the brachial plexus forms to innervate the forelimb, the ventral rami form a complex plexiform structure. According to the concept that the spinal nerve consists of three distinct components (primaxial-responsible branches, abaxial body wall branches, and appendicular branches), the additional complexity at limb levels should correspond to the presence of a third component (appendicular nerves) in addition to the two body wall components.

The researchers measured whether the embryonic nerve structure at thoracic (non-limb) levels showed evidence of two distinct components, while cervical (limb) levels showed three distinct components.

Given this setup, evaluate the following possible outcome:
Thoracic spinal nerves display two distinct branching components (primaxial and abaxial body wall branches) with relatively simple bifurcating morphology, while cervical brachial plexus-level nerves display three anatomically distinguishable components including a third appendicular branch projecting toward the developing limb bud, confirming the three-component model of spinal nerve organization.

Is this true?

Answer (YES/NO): NO